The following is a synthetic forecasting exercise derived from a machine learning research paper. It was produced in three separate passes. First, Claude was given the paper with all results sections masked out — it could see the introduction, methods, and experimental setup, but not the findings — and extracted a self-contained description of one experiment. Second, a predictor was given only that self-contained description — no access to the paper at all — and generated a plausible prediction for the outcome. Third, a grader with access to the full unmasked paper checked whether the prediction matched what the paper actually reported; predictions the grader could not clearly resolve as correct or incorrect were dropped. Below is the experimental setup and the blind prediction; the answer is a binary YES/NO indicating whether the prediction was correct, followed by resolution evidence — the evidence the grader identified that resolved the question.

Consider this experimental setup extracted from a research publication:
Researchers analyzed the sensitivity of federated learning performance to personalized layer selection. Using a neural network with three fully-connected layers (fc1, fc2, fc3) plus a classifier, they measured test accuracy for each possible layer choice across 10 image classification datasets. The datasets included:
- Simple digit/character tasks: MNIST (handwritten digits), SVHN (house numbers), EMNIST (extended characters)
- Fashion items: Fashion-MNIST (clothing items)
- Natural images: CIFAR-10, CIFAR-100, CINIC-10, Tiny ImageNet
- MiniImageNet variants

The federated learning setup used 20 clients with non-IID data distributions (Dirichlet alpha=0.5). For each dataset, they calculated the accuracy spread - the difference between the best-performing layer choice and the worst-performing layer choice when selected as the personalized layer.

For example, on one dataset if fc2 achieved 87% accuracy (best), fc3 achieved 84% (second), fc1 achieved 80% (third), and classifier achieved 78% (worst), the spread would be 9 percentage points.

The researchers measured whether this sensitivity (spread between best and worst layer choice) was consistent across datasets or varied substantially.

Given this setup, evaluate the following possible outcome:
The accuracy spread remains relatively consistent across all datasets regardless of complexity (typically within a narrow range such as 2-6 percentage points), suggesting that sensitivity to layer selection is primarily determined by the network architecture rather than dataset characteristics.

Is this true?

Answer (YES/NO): NO